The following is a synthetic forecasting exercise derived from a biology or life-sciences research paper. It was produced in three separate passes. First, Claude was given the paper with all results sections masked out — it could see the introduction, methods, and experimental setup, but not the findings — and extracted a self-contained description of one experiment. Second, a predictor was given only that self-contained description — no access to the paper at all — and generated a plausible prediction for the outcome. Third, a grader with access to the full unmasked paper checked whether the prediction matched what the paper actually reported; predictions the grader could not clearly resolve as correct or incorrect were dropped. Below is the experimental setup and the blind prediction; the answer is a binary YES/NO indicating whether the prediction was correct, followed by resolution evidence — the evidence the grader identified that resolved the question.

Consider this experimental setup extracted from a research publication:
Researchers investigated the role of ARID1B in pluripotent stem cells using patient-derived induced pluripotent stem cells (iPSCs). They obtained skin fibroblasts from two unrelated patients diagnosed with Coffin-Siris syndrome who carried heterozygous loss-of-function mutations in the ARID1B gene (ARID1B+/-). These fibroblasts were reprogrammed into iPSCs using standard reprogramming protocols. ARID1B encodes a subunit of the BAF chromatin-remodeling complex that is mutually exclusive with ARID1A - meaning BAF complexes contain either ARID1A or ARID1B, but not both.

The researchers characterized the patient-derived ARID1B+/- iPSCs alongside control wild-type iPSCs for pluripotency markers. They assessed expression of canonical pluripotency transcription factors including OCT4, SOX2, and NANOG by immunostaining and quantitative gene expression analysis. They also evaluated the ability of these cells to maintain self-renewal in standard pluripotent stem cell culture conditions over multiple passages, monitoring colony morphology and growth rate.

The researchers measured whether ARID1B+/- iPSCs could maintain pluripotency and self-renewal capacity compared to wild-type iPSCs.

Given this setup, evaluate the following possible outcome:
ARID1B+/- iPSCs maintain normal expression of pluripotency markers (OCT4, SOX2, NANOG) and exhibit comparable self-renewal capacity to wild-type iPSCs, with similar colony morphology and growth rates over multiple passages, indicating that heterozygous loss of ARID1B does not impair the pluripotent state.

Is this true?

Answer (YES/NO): YES